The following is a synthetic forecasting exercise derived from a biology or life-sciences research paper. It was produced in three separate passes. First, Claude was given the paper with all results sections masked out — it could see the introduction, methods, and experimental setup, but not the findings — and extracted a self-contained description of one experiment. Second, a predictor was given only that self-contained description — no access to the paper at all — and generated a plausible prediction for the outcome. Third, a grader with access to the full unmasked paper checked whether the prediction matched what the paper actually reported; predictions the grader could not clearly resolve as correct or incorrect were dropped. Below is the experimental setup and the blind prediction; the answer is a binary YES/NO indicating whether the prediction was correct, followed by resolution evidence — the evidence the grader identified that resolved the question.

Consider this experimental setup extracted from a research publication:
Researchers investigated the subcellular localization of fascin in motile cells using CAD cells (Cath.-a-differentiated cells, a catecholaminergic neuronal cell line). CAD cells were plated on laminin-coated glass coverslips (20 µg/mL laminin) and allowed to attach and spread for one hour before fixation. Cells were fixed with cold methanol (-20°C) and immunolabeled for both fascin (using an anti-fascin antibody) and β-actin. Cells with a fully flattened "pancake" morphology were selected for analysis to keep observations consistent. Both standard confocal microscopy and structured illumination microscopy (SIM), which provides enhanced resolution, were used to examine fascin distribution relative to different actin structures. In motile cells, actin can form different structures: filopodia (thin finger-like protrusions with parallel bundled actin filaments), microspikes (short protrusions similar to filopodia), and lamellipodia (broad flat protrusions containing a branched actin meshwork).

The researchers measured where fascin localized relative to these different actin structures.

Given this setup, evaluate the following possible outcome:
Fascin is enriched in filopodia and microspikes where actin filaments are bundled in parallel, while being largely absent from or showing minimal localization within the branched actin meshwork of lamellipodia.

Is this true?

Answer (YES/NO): NO